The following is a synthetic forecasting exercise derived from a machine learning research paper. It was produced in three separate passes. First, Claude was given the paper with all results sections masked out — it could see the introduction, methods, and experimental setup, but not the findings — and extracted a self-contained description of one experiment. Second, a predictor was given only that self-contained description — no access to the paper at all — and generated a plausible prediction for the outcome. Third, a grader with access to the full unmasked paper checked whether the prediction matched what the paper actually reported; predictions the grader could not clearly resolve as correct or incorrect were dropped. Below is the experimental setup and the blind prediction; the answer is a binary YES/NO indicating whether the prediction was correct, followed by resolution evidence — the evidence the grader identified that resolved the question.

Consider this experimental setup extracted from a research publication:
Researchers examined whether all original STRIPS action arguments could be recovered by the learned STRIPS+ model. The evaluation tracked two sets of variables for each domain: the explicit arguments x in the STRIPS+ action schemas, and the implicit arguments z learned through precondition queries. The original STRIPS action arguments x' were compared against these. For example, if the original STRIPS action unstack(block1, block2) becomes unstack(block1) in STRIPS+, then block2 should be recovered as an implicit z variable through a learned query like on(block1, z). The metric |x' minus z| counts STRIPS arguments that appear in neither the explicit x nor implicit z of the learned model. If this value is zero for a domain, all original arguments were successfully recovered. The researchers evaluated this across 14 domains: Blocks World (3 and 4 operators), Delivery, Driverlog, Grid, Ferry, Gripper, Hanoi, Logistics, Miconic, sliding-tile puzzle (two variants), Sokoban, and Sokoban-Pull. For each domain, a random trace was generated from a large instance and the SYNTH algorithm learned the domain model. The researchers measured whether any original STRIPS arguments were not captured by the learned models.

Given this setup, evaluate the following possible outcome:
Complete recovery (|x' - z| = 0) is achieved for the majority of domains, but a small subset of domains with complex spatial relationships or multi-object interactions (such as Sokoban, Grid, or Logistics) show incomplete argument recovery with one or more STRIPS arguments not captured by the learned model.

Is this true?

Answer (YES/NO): NO